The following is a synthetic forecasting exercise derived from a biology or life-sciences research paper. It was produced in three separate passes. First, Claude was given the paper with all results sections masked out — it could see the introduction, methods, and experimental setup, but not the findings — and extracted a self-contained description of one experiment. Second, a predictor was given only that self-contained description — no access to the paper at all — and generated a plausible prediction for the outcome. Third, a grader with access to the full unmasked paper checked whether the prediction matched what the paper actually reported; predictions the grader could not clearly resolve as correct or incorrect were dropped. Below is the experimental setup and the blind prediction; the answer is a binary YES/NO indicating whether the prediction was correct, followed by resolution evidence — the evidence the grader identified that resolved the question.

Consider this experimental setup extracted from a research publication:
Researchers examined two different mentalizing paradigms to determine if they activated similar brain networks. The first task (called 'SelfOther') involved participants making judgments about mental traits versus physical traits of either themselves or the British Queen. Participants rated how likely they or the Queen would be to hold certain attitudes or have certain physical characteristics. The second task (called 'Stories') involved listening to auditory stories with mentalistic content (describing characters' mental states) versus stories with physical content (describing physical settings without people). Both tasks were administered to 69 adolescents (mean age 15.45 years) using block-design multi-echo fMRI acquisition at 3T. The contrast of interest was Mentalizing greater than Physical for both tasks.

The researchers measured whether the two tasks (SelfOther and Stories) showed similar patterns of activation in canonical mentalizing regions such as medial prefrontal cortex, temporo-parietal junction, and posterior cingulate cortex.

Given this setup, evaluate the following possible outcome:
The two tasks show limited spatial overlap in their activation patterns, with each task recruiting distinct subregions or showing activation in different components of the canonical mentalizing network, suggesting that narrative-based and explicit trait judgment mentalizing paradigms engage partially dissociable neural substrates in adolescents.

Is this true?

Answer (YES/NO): NO